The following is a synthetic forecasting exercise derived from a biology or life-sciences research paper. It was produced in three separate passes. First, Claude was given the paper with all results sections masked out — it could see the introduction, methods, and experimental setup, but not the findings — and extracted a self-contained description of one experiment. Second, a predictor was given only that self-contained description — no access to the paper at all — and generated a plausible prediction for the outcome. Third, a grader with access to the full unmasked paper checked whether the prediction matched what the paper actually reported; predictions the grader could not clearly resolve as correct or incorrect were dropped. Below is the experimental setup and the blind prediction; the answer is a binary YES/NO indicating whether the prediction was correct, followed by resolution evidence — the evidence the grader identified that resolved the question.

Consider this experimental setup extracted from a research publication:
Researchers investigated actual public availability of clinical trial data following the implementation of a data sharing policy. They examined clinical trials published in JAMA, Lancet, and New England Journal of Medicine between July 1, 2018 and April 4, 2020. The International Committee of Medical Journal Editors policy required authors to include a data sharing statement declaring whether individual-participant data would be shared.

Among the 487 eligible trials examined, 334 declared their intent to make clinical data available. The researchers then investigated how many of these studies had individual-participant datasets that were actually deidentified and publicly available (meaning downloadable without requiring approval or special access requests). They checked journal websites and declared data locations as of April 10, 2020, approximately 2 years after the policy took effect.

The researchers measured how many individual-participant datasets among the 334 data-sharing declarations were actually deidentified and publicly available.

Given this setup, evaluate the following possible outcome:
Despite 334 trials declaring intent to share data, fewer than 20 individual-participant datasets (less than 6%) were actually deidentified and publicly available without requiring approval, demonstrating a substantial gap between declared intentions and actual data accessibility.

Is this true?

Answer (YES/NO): YES